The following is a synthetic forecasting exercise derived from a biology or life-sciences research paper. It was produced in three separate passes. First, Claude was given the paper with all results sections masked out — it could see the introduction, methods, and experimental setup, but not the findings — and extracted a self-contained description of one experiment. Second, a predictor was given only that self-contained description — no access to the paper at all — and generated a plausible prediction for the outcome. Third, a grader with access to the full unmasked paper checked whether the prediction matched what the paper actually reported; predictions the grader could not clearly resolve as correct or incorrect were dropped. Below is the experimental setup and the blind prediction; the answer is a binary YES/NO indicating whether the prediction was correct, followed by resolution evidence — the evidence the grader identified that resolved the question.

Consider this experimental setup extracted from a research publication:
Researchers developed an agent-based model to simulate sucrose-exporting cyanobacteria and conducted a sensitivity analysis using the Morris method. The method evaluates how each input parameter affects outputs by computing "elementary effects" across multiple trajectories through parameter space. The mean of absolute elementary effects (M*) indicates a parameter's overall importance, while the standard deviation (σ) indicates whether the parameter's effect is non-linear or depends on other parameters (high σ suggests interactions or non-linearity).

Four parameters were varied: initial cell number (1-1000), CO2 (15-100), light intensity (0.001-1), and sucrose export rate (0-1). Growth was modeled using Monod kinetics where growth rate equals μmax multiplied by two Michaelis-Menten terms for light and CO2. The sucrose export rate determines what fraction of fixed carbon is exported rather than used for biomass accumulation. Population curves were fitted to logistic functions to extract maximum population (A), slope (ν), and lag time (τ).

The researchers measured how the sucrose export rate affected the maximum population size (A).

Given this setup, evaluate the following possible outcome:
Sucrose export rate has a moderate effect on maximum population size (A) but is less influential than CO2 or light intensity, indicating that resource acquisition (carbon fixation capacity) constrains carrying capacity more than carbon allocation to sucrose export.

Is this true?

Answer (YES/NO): NO